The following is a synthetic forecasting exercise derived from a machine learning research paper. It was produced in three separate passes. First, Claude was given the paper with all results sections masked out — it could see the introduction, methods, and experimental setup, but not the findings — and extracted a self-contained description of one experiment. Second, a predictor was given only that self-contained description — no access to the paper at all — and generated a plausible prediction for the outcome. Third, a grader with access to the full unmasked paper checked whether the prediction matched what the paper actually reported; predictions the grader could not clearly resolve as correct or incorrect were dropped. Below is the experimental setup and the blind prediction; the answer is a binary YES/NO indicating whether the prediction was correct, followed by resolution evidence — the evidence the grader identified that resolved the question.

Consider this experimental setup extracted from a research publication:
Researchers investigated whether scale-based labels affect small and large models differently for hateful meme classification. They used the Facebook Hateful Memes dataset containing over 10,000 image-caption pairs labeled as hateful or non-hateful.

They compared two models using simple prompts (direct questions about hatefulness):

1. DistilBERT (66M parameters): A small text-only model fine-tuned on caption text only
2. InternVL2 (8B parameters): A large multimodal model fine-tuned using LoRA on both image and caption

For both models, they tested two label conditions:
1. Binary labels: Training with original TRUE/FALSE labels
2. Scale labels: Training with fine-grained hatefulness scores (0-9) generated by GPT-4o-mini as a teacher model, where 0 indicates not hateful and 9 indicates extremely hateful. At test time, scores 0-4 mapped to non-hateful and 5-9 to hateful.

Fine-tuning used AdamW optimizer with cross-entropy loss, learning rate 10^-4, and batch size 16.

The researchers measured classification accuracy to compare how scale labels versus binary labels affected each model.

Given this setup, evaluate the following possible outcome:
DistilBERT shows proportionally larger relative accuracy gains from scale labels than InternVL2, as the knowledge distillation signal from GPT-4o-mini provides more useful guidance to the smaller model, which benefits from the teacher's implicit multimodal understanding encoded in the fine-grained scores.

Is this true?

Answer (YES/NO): NO